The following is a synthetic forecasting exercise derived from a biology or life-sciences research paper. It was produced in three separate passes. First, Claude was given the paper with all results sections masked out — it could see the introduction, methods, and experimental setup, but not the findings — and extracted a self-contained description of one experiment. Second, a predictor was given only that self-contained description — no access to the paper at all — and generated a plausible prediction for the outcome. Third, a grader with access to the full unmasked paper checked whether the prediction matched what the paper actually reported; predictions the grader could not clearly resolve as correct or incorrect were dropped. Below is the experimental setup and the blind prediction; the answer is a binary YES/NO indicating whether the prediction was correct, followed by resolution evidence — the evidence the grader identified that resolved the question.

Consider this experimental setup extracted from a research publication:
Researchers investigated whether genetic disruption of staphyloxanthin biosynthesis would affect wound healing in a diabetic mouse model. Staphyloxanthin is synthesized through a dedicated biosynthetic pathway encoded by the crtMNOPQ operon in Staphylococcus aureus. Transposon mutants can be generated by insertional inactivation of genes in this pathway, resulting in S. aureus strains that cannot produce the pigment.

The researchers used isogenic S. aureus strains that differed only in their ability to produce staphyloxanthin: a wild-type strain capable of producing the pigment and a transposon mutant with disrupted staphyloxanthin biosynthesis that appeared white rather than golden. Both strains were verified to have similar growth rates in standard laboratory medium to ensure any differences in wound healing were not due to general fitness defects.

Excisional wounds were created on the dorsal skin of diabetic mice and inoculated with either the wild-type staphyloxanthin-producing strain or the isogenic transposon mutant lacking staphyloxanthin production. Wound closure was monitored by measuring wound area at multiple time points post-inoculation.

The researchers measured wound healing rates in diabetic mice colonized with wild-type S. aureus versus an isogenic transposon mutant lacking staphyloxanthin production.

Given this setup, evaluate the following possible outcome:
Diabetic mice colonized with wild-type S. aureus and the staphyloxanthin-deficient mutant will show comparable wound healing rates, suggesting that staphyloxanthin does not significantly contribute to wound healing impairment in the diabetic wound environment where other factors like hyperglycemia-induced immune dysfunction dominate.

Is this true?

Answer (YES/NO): NO